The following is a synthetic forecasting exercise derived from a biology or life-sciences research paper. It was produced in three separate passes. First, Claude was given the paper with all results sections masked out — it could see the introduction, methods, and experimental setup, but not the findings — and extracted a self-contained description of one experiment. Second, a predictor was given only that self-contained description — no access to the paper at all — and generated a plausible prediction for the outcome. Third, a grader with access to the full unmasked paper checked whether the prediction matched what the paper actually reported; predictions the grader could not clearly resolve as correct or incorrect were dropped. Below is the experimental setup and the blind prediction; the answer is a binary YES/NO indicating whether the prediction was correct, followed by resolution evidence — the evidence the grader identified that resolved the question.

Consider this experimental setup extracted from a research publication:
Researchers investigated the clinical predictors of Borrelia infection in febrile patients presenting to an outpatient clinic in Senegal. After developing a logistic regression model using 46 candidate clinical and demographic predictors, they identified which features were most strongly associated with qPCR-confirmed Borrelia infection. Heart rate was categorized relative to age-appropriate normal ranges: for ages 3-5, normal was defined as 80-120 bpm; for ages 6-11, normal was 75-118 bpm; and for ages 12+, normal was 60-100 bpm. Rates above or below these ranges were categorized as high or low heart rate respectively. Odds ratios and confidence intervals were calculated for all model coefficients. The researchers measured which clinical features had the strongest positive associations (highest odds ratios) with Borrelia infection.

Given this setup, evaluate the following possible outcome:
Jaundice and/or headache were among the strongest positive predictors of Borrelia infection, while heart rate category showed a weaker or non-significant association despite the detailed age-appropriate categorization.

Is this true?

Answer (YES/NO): NO